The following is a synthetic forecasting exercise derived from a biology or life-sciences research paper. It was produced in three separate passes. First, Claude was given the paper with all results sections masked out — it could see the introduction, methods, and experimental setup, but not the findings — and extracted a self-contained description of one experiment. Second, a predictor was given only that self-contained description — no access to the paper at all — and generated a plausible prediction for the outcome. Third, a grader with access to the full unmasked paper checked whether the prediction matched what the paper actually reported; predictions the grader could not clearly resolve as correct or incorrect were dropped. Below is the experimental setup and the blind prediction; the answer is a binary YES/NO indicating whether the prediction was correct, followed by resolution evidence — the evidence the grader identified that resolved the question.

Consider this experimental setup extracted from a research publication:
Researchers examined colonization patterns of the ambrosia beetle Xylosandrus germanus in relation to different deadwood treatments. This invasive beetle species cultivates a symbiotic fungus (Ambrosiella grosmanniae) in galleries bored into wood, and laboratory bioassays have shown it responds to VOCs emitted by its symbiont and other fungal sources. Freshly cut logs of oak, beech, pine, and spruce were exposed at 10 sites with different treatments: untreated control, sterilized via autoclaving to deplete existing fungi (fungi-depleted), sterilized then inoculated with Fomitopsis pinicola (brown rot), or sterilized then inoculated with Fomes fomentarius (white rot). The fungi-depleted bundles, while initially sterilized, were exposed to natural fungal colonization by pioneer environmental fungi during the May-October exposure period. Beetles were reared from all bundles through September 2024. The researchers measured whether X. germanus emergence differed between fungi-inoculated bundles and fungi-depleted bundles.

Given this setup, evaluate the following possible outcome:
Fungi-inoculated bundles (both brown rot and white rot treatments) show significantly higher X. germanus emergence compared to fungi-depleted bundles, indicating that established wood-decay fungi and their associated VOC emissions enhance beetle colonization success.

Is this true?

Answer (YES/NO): NO